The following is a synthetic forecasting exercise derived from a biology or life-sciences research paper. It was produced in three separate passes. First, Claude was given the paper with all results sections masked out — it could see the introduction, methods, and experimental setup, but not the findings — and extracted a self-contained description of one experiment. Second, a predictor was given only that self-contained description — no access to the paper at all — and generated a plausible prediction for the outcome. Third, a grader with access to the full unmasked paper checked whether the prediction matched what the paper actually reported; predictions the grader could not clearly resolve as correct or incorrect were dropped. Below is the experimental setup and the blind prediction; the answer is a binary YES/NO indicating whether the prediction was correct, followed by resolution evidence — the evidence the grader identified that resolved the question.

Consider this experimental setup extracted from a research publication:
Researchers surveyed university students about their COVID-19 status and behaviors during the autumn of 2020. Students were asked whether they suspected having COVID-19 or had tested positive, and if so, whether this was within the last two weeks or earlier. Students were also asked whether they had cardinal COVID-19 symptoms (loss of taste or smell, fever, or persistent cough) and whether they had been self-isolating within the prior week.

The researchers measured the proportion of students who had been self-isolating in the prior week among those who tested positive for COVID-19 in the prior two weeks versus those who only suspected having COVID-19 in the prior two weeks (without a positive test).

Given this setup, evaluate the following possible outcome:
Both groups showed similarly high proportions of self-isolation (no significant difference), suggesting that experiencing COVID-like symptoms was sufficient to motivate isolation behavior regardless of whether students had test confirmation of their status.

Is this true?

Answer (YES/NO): NO